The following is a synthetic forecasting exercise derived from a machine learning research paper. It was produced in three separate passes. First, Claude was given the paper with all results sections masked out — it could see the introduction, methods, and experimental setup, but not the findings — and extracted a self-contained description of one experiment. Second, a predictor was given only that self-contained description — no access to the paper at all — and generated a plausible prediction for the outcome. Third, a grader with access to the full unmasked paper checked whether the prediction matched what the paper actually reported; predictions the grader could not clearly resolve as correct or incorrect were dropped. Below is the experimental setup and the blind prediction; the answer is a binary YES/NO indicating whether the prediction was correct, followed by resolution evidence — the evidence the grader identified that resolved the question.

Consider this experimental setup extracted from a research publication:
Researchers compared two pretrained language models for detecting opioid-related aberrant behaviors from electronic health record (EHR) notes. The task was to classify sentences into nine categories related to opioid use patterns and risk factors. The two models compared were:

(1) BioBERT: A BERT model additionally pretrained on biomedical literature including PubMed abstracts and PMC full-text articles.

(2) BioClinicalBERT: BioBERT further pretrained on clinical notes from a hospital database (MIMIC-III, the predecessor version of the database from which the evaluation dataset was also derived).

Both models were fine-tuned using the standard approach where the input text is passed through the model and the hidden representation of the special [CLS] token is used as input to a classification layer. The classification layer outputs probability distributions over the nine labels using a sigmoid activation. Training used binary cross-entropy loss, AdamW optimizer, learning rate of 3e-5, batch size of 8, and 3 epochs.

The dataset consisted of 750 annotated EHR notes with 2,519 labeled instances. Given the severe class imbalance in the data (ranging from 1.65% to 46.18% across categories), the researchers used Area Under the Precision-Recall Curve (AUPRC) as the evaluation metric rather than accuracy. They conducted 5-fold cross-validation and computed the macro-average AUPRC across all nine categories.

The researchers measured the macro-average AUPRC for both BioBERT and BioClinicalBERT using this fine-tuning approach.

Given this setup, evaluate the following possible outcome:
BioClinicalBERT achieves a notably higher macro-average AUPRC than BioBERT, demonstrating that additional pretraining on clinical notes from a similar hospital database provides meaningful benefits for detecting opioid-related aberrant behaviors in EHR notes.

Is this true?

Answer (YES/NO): YES